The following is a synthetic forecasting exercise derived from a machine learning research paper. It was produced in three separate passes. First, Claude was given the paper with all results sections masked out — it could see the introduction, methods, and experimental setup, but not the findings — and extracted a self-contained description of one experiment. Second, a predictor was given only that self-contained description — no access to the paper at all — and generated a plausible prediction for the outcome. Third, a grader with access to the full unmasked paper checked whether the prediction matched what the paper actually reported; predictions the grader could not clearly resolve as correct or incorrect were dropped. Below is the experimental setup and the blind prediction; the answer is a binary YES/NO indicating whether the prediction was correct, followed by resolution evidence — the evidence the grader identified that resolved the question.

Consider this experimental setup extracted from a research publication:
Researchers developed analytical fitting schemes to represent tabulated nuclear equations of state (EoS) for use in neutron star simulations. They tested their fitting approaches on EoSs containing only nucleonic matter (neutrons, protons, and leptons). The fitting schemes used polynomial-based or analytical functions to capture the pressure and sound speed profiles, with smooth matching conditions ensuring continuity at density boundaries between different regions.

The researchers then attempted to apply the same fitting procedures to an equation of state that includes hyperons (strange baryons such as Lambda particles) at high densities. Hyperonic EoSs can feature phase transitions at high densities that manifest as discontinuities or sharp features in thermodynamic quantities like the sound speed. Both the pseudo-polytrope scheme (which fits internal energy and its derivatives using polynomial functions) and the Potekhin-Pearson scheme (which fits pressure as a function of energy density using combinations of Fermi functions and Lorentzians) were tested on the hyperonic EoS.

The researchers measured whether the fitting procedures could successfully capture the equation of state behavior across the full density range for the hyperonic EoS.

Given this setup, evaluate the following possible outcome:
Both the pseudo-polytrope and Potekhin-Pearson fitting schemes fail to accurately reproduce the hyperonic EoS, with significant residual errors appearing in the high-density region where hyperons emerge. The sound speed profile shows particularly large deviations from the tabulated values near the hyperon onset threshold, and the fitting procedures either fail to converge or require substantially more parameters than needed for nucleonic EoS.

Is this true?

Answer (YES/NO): NO